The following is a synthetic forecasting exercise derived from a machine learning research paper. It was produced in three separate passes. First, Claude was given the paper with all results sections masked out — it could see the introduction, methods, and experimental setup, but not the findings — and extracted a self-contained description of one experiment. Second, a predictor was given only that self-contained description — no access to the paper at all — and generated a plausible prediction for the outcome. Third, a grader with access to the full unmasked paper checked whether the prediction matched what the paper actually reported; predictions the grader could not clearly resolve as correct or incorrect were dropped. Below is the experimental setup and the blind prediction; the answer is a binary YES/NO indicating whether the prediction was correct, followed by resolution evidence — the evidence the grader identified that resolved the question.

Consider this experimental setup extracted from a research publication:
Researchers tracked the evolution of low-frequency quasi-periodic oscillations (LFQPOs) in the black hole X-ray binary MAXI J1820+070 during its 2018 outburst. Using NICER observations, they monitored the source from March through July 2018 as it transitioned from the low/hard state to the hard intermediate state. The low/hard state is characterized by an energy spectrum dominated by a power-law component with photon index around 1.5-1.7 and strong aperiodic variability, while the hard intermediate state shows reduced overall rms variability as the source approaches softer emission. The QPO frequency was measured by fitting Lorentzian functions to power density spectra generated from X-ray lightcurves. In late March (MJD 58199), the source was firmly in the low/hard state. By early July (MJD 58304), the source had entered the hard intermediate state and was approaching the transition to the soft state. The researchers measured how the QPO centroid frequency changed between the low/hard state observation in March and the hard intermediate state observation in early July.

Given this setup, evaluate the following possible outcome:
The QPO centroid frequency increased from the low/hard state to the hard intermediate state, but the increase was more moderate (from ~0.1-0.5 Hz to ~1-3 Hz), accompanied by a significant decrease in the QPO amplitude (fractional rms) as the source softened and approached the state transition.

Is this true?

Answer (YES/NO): NO